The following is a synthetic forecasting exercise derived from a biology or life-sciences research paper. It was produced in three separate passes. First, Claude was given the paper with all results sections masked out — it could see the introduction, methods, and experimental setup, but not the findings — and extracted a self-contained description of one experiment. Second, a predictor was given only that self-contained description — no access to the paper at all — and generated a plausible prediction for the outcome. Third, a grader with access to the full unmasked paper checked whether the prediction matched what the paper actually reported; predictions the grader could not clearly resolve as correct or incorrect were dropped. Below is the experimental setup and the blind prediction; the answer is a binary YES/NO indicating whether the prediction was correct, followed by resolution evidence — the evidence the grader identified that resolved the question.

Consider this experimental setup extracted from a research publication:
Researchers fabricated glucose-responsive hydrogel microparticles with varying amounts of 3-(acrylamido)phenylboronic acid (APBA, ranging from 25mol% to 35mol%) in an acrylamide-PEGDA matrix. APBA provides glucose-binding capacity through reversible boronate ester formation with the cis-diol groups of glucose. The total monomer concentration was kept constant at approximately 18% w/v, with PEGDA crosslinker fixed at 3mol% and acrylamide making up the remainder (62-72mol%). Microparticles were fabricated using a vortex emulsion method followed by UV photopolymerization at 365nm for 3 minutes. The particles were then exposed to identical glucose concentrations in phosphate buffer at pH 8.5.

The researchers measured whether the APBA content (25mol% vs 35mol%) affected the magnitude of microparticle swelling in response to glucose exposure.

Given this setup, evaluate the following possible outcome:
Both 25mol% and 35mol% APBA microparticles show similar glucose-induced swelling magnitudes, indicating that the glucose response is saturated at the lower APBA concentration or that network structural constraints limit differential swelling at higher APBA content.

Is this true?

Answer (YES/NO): NO